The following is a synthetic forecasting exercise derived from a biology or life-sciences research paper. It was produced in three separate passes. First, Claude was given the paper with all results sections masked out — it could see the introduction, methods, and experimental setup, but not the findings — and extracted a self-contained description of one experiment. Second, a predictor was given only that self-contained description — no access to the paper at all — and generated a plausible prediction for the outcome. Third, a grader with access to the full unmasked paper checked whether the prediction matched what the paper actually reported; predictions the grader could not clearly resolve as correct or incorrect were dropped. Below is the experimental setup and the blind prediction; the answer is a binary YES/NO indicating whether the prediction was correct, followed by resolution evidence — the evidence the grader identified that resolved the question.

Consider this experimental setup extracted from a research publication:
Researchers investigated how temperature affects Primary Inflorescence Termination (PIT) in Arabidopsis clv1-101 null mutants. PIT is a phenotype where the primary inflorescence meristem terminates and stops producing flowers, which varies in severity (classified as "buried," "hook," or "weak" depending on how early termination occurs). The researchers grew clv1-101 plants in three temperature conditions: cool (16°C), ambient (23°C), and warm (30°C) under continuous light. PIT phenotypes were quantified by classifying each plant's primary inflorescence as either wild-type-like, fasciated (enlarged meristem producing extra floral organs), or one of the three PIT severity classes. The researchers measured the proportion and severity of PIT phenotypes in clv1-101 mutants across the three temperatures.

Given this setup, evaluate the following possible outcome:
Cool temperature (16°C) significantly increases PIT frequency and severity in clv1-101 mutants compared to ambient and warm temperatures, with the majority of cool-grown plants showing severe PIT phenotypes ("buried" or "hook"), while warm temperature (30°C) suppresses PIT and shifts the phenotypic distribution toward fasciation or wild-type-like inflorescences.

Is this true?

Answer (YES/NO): YES